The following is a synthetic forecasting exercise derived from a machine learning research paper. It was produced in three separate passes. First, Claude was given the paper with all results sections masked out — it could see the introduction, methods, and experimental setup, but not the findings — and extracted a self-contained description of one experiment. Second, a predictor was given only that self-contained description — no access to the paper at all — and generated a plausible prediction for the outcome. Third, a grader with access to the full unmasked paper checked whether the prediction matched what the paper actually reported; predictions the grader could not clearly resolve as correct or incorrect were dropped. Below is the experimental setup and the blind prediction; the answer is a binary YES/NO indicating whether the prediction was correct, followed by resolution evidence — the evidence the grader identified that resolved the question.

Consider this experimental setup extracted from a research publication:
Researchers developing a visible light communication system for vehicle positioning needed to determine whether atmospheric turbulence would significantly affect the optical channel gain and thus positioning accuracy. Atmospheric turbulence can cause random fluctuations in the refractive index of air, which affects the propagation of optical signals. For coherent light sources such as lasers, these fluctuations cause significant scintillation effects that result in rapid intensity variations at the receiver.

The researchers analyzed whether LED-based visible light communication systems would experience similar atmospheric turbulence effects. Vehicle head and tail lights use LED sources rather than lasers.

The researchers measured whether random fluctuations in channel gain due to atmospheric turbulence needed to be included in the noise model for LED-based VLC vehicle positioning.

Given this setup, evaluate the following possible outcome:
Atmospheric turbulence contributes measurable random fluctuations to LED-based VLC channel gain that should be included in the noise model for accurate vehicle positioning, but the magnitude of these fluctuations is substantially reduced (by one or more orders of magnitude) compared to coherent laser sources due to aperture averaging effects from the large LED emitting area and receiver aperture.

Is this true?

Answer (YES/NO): NO